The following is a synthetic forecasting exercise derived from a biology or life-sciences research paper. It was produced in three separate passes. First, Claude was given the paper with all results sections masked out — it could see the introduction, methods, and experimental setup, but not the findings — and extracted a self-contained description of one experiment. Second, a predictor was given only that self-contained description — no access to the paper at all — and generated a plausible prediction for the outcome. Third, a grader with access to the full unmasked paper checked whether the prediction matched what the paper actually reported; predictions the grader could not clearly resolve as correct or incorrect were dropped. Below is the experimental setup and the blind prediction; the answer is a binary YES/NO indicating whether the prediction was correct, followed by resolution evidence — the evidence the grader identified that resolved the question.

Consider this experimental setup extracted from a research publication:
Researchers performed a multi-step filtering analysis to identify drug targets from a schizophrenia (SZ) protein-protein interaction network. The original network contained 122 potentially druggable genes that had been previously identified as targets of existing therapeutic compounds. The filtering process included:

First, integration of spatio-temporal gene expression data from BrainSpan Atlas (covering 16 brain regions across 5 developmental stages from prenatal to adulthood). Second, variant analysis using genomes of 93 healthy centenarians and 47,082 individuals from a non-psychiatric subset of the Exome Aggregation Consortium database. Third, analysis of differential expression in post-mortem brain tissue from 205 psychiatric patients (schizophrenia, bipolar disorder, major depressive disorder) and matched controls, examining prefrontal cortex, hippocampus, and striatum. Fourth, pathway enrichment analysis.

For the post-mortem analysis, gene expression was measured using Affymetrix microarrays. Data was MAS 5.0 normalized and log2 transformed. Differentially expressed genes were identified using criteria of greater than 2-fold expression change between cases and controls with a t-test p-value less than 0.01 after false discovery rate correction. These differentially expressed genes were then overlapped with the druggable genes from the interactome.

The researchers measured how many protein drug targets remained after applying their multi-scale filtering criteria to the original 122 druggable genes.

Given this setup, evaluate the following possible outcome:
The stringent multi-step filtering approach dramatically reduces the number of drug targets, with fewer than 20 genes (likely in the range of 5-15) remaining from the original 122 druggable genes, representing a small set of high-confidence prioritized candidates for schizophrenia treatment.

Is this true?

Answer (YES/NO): YES